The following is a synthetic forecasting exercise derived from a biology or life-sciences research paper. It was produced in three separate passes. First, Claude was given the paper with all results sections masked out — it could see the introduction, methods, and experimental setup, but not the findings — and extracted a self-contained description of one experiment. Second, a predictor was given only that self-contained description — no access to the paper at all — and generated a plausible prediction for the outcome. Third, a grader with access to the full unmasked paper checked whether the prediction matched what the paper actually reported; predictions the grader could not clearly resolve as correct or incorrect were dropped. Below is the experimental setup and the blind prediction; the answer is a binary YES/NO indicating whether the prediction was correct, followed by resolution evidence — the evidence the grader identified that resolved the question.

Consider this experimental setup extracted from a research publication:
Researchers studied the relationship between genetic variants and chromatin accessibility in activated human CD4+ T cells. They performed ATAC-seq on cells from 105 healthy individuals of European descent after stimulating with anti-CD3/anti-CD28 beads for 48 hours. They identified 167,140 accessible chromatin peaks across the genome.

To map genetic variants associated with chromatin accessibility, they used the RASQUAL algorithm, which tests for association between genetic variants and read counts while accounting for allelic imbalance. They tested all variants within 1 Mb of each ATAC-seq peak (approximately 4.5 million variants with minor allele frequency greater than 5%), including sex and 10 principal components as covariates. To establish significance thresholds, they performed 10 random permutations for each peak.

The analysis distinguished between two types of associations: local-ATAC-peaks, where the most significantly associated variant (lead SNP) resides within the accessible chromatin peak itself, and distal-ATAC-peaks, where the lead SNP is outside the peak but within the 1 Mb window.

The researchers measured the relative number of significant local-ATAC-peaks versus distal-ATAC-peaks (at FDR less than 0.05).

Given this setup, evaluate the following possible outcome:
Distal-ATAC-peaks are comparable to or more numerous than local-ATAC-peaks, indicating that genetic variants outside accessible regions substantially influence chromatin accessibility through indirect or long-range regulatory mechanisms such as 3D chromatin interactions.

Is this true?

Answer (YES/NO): NO